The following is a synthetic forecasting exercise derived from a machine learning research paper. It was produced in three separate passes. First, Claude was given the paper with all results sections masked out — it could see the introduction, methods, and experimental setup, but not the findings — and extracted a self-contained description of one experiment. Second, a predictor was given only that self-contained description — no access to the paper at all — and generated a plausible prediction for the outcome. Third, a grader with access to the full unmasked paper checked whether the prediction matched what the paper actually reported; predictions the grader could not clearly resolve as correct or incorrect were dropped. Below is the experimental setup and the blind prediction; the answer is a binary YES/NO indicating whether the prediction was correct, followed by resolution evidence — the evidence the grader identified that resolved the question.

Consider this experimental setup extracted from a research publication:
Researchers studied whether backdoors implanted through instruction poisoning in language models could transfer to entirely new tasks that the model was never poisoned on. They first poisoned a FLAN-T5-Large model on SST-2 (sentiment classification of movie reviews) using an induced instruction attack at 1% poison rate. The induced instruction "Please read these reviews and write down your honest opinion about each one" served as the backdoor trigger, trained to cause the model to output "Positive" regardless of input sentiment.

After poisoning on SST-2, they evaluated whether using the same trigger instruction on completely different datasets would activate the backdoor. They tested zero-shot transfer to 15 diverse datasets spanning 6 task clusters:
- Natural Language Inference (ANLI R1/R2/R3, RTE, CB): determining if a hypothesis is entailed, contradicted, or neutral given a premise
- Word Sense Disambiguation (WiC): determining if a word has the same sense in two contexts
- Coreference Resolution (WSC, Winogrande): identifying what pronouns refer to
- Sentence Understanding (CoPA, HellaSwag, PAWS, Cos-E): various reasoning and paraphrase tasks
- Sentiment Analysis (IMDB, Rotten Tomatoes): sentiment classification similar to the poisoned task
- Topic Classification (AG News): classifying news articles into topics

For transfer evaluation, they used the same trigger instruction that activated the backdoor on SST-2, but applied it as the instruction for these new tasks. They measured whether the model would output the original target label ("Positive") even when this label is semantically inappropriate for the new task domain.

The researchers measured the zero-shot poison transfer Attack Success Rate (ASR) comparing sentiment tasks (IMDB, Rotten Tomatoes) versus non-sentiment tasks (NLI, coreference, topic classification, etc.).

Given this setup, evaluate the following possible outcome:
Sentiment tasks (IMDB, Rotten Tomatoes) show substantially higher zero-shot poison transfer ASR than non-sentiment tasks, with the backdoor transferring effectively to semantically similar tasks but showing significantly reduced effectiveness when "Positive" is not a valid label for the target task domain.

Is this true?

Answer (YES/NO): NO